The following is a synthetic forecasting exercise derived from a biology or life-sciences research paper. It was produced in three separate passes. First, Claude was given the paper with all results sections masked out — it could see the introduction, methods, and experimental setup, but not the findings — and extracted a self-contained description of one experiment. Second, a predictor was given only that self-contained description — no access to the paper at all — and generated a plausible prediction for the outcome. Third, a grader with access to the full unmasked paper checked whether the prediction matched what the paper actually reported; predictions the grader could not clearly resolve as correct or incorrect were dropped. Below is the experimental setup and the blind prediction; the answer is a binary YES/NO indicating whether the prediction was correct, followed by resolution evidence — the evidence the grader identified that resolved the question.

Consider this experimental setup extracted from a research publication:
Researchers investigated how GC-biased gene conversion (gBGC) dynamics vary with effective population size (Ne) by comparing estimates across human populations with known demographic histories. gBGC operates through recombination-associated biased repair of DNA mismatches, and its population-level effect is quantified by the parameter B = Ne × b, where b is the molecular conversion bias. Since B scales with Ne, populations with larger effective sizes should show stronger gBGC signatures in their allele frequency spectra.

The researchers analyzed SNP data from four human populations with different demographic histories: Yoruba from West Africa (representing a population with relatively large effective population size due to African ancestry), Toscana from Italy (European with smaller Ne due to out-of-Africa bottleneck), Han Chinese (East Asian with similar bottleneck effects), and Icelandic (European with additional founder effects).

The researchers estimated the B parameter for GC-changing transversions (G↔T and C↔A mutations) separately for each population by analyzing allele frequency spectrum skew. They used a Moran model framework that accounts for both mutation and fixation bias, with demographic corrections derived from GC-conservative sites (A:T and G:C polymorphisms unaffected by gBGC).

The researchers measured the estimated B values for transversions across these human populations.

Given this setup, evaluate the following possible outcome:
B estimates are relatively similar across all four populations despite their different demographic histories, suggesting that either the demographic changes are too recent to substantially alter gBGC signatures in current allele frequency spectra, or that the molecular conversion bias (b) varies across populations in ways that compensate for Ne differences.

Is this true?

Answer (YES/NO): NO